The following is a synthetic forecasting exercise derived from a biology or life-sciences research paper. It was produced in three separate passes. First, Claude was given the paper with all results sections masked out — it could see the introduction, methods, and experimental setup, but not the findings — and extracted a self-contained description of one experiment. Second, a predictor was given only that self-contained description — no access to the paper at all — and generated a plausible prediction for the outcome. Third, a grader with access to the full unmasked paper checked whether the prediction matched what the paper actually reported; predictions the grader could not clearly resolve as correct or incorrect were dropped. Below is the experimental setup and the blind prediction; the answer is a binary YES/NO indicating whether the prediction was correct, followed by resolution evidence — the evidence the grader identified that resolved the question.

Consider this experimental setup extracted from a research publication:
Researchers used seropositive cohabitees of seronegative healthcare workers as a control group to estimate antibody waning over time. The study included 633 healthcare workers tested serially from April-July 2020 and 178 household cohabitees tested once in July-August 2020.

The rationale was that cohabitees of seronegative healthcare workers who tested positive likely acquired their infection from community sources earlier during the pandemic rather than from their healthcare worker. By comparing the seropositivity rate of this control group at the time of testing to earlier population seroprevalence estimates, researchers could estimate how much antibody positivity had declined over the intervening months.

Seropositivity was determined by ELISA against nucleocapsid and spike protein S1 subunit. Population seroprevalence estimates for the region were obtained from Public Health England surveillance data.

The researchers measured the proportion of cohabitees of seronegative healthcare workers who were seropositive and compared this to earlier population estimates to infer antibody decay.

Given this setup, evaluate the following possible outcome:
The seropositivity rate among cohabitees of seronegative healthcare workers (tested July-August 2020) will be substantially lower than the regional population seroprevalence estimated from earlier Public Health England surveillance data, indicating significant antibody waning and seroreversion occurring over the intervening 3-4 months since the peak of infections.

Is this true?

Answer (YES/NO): YES